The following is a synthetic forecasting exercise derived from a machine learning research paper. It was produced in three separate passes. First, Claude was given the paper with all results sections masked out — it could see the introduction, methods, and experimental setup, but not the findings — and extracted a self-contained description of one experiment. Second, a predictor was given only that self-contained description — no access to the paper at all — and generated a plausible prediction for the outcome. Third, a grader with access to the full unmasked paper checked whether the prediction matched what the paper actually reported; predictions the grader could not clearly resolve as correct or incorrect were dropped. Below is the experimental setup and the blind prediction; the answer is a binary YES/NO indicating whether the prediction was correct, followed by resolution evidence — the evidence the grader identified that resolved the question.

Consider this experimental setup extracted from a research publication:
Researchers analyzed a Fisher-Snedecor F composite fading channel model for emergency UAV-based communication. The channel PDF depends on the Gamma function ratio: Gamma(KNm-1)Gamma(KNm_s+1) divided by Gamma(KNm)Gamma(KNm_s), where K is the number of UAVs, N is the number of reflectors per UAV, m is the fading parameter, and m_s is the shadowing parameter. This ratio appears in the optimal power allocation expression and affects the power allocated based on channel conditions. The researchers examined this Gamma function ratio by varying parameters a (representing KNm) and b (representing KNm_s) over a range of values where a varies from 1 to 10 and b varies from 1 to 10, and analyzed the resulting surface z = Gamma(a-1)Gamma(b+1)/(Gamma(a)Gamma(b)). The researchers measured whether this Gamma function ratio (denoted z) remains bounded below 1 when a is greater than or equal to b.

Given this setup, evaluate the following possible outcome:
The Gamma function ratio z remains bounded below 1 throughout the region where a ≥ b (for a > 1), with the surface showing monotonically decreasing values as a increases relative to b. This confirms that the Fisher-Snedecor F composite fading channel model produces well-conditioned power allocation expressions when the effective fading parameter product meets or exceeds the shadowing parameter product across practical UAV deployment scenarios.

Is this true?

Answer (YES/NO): NO